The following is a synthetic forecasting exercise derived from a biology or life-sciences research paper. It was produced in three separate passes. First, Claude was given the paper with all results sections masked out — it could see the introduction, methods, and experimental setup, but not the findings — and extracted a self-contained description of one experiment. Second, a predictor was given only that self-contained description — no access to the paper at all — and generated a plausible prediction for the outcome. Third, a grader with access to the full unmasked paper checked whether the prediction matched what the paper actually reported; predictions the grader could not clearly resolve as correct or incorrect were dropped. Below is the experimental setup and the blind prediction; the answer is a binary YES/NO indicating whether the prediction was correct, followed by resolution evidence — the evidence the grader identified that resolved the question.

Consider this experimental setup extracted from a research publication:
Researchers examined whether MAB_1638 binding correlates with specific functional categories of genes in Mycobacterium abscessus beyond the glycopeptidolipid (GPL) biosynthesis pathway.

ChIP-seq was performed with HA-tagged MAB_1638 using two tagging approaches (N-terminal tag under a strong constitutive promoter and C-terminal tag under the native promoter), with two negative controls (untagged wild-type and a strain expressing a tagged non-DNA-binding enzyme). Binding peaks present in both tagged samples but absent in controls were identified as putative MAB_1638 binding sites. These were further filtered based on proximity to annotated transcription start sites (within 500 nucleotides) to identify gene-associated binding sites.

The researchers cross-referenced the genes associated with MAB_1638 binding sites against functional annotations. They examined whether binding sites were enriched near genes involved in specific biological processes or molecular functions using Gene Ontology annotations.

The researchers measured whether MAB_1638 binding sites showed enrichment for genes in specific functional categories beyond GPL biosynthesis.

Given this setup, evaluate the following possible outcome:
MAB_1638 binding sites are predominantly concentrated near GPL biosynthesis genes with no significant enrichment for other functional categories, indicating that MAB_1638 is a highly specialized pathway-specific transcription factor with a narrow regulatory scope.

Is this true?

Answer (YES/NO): NO